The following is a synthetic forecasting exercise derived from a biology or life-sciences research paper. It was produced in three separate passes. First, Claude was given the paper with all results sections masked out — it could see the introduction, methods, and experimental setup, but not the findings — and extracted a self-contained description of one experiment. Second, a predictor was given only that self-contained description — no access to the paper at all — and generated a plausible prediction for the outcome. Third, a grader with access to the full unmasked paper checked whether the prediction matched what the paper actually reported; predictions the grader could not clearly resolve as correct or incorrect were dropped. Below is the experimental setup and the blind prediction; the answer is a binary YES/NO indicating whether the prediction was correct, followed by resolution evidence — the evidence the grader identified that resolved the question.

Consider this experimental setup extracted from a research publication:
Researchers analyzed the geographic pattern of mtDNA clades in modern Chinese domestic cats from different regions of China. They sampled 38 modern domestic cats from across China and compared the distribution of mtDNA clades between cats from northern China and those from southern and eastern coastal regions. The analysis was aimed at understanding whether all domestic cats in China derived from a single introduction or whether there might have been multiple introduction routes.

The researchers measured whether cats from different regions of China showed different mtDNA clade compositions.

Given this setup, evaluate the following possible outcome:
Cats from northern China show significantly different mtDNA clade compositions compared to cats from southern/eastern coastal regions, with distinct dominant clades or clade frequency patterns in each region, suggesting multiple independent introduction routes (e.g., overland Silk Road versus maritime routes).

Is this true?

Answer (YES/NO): YES